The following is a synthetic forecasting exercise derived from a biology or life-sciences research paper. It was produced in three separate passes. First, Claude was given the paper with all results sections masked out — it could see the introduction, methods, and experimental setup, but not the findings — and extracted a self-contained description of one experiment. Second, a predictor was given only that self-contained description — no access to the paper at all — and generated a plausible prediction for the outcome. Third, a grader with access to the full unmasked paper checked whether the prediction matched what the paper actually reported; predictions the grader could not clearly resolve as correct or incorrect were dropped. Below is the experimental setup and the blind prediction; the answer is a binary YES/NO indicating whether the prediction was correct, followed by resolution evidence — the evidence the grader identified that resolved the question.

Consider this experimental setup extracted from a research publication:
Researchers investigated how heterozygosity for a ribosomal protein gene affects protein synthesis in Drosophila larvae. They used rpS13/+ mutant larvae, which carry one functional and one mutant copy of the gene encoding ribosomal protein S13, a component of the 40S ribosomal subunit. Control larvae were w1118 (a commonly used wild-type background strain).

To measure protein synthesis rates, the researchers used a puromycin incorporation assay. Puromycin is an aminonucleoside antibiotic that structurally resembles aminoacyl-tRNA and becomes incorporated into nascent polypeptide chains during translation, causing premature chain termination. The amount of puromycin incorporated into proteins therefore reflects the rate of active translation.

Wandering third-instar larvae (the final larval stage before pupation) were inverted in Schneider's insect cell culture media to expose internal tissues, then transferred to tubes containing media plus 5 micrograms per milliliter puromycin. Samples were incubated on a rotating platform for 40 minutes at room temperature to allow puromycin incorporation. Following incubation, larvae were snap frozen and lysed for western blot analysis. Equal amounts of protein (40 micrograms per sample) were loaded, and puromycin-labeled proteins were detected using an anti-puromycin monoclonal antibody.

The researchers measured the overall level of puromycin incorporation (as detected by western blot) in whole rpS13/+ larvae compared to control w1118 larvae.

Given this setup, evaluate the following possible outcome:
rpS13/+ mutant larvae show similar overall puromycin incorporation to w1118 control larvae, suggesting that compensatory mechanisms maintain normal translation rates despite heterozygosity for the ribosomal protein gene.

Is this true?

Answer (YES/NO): YES